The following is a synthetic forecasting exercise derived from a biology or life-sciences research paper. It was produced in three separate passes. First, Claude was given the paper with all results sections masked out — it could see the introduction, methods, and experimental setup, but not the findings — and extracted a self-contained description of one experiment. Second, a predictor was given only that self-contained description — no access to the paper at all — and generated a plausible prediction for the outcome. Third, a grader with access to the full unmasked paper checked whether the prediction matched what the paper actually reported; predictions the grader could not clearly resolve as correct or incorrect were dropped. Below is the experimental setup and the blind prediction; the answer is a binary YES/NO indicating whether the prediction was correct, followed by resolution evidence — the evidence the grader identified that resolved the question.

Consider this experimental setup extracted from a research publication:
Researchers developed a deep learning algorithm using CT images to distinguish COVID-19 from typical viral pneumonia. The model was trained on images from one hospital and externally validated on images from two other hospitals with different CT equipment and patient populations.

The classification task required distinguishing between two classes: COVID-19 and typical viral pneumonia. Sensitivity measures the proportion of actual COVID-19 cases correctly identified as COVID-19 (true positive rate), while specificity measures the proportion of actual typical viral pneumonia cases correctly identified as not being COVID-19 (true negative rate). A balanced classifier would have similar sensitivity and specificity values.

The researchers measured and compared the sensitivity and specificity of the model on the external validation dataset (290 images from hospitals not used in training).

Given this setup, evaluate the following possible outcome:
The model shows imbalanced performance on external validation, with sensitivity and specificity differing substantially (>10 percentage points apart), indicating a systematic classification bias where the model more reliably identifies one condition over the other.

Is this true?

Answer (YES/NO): YES